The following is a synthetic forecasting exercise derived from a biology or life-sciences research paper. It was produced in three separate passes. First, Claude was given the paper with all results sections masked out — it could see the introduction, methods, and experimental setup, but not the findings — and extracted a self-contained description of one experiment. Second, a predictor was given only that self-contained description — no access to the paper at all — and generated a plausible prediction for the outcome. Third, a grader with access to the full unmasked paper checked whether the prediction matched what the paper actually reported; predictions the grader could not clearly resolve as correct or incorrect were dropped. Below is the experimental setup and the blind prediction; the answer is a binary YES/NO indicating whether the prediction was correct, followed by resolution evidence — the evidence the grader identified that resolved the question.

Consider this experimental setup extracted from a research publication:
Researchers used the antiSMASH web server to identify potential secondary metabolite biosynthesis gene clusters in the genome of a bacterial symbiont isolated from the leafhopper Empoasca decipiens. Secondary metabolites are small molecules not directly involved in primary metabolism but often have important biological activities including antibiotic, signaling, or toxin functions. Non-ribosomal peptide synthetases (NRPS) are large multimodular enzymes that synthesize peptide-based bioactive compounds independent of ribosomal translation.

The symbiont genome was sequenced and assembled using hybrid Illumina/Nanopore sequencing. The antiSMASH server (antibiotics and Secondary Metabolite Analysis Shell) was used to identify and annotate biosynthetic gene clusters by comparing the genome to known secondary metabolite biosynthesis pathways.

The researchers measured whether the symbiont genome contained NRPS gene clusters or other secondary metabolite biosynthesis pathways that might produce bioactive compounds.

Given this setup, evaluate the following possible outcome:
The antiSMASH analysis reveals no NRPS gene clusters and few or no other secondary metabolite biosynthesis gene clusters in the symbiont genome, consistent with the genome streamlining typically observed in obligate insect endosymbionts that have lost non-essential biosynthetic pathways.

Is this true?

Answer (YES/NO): NO